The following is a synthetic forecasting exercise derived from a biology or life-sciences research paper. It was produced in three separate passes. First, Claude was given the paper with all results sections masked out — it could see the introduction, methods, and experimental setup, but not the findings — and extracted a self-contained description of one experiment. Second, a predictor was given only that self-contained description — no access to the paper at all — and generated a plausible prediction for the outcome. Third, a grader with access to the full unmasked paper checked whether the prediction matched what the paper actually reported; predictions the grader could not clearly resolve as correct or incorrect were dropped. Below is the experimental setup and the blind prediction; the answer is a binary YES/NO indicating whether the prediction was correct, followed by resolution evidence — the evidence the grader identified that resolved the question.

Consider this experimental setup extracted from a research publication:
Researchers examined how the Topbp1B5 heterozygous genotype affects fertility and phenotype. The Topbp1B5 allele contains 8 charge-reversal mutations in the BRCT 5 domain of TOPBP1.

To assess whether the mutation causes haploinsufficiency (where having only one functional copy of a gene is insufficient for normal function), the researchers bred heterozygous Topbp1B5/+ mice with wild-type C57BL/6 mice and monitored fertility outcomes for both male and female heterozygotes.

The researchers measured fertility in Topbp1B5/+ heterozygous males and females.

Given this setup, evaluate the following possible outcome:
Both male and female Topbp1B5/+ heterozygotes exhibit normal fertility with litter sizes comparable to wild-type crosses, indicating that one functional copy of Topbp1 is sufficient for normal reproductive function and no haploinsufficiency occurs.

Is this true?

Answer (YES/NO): YES